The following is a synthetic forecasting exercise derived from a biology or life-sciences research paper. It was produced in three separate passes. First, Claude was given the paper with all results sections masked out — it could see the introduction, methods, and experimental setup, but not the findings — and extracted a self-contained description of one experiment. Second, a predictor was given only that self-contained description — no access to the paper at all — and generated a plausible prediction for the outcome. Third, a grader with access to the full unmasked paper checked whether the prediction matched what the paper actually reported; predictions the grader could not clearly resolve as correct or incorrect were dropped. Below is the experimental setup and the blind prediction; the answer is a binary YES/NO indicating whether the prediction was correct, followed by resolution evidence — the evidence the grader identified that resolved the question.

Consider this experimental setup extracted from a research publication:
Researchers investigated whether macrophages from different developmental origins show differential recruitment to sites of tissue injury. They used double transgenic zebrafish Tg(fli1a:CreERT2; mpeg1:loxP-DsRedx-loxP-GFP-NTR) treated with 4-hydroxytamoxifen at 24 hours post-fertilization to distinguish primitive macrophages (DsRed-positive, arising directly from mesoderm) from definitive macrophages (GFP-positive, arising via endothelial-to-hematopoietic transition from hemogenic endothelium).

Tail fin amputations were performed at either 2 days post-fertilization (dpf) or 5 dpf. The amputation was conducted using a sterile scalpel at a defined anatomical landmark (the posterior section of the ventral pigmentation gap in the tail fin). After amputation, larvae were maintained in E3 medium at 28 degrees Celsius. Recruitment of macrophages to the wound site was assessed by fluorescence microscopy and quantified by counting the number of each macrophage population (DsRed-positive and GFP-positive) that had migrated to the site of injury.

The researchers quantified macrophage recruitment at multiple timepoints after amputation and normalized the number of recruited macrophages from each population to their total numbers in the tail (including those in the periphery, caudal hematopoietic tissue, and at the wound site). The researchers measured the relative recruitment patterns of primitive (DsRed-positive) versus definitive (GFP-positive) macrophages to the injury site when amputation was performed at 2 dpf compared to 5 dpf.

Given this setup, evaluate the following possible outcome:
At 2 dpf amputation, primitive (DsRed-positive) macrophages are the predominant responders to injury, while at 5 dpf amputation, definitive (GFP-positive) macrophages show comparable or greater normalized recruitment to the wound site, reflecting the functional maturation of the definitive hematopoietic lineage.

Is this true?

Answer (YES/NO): NO